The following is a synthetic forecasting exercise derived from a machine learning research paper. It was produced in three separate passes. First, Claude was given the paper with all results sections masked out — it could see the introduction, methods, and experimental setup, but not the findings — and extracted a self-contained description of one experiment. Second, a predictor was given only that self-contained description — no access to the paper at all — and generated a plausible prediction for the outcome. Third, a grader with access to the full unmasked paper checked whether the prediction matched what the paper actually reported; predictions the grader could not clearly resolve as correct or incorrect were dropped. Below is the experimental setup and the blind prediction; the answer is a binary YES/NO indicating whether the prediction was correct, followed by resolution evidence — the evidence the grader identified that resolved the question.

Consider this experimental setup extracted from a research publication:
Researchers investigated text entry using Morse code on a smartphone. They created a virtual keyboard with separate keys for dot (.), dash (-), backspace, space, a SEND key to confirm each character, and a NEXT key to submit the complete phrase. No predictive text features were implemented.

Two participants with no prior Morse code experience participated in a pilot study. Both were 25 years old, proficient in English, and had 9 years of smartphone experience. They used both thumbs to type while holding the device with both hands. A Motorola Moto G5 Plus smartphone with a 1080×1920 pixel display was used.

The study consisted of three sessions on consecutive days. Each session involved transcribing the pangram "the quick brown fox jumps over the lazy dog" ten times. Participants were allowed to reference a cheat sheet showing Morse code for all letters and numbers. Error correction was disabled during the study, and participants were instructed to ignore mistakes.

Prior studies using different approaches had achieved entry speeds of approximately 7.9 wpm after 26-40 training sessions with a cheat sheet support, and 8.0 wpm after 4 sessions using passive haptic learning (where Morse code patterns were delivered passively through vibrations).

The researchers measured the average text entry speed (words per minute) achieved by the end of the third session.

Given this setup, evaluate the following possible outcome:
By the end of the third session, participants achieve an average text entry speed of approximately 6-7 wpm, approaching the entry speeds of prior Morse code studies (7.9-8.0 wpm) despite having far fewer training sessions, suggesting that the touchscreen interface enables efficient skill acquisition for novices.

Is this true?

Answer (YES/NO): YES